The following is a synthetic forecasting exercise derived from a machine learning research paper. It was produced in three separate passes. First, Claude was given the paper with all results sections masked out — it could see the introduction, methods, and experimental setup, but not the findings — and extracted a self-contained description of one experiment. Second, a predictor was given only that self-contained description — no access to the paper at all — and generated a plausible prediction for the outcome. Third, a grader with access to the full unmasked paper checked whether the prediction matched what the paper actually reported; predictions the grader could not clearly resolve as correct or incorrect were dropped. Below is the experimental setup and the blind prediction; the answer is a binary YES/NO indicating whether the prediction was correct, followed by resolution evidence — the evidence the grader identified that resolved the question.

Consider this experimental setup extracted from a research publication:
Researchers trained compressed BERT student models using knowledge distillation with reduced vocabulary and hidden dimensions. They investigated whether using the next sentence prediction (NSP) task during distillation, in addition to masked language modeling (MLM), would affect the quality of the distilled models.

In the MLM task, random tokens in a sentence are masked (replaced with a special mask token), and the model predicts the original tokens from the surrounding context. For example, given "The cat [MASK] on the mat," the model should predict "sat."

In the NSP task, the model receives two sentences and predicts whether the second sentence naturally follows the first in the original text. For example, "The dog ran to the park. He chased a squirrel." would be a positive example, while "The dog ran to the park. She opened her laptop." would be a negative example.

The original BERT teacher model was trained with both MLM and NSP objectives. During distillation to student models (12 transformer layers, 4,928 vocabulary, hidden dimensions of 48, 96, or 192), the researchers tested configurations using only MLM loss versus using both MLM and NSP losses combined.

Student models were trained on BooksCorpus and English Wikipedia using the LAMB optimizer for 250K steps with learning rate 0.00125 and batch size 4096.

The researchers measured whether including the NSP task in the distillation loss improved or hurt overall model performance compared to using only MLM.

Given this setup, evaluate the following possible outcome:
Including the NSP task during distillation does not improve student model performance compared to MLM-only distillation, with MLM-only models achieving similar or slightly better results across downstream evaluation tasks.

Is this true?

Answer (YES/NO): YES